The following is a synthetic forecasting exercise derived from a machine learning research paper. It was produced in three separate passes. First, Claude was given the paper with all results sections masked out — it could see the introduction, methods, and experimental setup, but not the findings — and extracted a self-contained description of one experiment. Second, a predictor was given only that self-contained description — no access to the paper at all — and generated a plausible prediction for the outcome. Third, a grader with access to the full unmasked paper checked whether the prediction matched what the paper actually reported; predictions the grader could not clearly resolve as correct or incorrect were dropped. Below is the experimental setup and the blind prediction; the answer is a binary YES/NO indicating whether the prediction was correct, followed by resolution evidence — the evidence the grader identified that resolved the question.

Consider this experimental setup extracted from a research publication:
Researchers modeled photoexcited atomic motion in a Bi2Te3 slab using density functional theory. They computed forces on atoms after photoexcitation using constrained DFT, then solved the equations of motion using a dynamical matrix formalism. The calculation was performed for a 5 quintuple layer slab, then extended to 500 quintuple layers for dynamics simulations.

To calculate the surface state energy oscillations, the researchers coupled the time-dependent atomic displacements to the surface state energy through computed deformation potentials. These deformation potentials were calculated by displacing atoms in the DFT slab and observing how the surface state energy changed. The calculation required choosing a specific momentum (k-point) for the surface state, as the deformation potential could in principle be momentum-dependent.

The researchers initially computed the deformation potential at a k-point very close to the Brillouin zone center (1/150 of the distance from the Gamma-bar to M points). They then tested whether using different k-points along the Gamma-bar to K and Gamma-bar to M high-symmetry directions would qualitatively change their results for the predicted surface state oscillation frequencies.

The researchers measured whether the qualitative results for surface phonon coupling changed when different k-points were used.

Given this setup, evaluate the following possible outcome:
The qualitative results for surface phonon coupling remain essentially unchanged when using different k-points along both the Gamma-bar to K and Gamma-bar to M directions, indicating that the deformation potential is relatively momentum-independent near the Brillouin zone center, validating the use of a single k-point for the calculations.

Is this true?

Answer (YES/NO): YES